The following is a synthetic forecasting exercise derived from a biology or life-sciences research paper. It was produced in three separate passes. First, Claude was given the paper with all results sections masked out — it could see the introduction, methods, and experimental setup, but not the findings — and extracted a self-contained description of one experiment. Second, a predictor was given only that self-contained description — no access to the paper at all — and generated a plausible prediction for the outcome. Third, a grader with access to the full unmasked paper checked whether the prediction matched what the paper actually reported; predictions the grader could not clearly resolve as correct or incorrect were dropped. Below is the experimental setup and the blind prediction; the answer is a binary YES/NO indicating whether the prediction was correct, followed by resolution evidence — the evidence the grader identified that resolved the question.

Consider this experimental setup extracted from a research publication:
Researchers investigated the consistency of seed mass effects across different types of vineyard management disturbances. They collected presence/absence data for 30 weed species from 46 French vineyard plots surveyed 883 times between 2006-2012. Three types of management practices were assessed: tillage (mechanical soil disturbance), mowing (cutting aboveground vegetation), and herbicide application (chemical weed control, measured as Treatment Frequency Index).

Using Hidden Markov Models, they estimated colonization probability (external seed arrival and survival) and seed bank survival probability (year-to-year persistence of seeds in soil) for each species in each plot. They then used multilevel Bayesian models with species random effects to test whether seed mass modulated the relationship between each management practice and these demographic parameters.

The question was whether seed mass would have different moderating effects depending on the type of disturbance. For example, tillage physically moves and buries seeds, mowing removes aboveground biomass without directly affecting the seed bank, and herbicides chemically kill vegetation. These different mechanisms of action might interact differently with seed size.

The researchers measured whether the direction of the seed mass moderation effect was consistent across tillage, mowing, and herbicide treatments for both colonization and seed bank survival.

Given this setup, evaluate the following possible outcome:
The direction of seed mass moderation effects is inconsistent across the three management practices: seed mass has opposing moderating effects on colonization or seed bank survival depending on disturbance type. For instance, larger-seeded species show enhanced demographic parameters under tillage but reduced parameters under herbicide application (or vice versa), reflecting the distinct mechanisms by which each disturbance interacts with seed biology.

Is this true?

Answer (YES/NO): NO